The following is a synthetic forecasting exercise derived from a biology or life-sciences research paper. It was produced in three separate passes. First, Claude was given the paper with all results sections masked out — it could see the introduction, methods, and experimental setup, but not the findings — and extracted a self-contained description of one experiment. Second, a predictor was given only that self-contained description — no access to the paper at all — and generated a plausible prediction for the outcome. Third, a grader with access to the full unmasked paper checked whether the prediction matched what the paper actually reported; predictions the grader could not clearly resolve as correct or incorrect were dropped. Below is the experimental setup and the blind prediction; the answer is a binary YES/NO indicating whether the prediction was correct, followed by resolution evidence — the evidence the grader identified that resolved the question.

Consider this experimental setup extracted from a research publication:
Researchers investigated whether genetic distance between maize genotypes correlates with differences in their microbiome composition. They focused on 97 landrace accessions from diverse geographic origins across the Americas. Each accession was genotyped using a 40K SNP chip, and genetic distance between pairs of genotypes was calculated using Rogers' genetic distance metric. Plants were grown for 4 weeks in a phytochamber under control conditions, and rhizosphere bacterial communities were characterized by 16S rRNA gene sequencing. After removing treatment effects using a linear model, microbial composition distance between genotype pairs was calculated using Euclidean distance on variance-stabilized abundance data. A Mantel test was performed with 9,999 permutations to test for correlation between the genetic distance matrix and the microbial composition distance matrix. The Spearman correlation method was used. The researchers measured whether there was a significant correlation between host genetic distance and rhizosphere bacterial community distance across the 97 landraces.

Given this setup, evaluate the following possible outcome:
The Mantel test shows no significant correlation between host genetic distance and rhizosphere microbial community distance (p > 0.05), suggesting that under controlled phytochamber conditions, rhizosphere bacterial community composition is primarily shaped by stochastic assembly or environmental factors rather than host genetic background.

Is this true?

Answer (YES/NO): NO